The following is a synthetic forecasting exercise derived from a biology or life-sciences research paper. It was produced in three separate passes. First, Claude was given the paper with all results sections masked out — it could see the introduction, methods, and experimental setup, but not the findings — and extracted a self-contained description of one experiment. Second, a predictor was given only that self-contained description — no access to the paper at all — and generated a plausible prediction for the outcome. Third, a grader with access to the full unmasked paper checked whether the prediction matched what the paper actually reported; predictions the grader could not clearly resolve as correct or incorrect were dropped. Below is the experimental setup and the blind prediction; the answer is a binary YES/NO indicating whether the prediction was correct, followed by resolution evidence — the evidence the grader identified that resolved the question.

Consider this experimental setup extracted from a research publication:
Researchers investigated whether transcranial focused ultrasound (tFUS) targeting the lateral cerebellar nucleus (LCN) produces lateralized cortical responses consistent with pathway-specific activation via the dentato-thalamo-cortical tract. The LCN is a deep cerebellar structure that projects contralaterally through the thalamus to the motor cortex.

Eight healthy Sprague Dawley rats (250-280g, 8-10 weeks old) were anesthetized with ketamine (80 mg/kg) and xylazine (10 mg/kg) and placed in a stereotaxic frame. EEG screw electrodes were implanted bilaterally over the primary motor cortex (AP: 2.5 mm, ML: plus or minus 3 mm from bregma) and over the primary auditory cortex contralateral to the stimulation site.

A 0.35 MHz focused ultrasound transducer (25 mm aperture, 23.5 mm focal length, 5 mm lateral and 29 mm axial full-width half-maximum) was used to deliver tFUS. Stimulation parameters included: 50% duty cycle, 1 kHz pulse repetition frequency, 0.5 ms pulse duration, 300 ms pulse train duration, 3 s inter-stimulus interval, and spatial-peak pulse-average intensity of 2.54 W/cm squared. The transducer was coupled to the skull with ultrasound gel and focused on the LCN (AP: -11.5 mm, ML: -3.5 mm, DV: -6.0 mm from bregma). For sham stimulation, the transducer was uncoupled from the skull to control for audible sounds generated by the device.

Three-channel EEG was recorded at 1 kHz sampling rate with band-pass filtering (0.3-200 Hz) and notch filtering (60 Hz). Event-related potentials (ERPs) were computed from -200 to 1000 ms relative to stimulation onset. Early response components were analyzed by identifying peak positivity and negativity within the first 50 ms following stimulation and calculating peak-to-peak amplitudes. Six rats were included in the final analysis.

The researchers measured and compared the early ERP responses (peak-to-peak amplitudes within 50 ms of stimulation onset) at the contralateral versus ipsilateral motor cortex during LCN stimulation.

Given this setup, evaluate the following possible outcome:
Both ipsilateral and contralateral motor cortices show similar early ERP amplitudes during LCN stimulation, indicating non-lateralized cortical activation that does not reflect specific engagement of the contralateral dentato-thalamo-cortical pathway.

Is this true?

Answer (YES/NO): NO